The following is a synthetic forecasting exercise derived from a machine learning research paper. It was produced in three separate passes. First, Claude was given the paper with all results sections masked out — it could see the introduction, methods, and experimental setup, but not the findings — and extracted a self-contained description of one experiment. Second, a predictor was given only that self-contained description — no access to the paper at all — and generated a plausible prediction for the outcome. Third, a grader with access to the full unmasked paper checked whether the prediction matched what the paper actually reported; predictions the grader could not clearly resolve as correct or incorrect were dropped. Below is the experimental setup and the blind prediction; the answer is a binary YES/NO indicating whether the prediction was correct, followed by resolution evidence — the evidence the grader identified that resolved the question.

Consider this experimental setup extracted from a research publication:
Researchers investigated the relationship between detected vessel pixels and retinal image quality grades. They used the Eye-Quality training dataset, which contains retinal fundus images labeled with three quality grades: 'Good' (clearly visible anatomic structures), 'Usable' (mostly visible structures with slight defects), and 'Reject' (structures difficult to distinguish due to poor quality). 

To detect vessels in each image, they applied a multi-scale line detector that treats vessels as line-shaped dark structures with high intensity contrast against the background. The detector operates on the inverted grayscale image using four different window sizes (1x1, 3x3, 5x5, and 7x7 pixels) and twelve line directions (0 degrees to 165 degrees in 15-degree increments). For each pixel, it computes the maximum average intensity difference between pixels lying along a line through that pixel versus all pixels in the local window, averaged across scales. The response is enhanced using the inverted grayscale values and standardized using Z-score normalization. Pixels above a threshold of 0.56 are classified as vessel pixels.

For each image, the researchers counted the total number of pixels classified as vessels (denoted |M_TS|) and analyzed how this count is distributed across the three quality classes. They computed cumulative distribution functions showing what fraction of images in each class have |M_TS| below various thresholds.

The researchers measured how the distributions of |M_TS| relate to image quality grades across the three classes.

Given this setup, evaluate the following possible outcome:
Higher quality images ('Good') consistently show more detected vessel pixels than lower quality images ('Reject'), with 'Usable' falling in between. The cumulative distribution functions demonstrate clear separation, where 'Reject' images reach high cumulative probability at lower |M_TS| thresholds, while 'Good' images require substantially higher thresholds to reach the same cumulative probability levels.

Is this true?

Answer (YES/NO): YES